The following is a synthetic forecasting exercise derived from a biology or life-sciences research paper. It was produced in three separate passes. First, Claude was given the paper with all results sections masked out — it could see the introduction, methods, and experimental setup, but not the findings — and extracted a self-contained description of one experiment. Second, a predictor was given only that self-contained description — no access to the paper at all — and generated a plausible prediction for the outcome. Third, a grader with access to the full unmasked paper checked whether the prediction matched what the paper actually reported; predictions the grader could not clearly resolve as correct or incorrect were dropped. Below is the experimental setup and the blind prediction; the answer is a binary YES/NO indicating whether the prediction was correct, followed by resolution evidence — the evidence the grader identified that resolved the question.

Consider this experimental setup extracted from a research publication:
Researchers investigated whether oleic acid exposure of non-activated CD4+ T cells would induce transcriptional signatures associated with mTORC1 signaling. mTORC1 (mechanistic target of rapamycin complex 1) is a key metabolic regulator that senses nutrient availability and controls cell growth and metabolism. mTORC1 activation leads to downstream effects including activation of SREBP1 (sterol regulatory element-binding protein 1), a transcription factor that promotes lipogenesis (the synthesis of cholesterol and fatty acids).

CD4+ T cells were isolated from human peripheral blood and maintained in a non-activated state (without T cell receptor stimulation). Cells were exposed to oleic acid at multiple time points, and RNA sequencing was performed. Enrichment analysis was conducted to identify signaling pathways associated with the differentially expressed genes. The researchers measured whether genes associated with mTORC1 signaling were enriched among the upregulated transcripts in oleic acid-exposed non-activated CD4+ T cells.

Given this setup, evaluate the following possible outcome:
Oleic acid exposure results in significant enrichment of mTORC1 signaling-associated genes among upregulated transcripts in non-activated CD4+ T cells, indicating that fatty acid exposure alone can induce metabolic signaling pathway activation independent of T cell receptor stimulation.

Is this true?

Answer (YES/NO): YES